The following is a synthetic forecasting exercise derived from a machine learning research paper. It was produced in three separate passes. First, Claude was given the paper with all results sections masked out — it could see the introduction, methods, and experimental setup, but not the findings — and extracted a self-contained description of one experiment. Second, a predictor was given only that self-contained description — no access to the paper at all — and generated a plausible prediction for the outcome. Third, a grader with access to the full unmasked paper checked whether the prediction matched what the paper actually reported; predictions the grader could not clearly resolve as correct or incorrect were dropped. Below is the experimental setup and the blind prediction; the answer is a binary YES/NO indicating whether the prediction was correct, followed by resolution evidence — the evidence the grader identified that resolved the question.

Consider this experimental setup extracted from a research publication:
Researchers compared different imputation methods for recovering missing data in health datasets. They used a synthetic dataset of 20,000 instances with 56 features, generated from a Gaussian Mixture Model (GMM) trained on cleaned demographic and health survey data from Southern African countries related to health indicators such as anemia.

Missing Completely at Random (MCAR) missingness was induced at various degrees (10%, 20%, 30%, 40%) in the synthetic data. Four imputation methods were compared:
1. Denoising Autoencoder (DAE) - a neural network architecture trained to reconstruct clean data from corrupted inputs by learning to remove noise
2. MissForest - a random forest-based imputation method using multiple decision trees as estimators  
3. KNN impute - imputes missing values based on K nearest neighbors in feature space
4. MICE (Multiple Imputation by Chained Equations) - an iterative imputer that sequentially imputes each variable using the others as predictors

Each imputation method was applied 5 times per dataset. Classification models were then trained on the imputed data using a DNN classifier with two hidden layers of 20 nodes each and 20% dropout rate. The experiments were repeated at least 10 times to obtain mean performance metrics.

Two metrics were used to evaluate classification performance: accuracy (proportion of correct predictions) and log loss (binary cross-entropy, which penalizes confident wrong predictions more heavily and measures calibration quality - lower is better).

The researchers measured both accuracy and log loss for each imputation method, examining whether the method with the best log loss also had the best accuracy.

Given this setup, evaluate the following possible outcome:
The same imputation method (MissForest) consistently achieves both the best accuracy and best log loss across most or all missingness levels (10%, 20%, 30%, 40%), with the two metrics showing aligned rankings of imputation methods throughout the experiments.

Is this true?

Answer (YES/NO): NO